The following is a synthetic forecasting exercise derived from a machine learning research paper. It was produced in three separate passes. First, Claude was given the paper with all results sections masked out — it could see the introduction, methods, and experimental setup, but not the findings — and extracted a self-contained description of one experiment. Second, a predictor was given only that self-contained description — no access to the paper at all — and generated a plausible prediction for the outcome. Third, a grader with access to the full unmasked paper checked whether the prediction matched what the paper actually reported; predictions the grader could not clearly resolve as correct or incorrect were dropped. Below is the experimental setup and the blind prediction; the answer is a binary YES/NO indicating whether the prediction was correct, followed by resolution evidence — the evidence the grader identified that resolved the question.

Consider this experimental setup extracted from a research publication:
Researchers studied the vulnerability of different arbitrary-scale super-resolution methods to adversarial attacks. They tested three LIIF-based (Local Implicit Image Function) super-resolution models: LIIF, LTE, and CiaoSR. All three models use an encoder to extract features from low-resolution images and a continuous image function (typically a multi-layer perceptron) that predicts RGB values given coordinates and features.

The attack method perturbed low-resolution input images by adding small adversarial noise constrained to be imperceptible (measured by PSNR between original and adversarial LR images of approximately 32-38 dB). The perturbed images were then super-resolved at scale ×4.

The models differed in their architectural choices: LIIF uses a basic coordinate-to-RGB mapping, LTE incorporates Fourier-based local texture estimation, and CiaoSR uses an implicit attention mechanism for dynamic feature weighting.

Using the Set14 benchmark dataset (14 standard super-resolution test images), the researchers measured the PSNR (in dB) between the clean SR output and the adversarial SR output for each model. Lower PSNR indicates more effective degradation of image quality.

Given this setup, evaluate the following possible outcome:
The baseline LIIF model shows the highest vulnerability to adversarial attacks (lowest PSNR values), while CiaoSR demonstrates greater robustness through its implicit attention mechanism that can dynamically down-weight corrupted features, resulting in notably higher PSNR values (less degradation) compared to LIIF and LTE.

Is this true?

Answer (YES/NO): NO